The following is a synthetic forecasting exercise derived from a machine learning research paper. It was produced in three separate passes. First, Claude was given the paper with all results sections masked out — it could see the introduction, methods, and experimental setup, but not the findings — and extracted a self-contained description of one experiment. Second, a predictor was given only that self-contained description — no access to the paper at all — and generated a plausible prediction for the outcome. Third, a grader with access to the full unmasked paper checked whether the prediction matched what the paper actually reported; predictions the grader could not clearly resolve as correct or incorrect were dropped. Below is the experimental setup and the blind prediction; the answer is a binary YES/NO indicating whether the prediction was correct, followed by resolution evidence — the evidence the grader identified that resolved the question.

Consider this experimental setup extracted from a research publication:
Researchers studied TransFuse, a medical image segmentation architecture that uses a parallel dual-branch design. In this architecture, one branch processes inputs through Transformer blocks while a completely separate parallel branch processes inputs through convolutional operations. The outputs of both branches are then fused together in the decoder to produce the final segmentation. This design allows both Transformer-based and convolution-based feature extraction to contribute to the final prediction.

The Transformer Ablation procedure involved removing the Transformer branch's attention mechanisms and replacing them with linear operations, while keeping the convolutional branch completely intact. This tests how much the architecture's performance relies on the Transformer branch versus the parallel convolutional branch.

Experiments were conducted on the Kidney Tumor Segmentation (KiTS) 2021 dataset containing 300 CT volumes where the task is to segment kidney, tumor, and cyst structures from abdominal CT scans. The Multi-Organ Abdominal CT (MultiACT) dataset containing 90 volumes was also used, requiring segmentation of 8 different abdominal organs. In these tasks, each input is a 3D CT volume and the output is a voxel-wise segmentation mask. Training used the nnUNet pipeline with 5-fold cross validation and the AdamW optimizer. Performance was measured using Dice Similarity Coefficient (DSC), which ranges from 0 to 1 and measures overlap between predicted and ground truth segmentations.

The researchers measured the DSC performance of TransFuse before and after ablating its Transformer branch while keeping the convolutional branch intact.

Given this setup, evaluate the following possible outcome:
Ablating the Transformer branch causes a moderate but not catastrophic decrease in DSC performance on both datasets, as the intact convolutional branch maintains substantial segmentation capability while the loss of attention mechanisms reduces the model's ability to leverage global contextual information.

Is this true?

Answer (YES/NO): NO